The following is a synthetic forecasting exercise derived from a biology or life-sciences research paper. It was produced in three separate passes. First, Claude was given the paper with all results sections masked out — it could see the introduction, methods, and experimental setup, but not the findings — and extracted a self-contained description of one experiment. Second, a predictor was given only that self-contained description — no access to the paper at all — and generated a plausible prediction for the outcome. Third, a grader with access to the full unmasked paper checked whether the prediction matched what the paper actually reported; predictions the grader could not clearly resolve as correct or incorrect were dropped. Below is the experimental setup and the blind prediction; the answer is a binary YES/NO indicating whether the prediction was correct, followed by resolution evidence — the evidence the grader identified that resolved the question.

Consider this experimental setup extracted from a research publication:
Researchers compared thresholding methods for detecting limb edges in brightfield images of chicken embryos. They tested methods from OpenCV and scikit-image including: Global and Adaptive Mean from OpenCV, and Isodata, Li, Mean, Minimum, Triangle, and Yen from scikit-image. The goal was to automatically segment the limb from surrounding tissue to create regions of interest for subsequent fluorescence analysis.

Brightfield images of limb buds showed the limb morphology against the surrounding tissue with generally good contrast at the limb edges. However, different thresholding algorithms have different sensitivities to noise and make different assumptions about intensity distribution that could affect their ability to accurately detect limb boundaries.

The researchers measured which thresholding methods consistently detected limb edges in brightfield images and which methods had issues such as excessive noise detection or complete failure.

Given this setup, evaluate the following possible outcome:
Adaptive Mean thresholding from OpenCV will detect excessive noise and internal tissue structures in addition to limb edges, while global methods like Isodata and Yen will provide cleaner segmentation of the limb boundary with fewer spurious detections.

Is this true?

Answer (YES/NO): NO